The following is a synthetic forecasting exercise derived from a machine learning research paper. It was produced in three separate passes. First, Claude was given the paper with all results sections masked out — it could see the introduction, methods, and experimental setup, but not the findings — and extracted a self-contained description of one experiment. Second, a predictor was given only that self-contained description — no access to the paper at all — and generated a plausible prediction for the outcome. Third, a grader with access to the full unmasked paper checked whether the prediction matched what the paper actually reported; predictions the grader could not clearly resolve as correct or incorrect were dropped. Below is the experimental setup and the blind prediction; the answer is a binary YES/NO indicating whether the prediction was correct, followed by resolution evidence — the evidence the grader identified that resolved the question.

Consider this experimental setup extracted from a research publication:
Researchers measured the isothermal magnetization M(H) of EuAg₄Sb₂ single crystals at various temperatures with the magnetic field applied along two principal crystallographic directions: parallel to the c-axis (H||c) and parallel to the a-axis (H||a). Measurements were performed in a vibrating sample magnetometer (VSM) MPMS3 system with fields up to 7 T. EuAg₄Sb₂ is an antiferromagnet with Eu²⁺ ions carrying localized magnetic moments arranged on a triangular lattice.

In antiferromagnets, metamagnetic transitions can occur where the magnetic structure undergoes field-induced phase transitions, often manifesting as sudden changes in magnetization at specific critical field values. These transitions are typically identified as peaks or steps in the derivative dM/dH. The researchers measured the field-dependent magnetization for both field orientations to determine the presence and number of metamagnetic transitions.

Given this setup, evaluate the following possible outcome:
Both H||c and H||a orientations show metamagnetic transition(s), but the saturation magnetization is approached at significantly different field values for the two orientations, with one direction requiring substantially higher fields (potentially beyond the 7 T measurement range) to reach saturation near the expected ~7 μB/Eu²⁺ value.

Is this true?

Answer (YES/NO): NO